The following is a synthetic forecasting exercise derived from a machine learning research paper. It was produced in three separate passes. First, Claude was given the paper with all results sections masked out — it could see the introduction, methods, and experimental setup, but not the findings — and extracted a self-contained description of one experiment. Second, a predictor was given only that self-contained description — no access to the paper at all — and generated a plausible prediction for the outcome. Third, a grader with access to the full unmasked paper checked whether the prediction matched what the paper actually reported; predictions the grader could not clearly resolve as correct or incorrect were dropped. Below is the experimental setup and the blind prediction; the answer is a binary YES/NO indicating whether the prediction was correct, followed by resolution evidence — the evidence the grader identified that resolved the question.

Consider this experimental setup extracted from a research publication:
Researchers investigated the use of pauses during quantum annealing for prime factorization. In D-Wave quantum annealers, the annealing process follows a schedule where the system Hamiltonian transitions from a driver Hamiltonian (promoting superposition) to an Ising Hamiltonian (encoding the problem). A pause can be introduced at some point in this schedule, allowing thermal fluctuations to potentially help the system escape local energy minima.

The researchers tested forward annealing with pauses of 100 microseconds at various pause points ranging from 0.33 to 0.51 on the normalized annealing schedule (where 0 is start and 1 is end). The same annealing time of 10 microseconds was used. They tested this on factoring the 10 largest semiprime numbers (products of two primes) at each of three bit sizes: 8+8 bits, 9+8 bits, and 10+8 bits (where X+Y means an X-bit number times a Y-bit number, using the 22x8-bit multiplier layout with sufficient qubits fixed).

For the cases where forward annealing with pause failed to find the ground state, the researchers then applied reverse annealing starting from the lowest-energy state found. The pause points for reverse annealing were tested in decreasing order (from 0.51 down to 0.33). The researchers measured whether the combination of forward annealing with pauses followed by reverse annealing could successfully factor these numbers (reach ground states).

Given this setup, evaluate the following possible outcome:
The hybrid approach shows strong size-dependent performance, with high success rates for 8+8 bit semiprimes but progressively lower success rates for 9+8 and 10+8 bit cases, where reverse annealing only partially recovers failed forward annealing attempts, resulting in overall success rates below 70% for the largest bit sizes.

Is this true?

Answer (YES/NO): YES